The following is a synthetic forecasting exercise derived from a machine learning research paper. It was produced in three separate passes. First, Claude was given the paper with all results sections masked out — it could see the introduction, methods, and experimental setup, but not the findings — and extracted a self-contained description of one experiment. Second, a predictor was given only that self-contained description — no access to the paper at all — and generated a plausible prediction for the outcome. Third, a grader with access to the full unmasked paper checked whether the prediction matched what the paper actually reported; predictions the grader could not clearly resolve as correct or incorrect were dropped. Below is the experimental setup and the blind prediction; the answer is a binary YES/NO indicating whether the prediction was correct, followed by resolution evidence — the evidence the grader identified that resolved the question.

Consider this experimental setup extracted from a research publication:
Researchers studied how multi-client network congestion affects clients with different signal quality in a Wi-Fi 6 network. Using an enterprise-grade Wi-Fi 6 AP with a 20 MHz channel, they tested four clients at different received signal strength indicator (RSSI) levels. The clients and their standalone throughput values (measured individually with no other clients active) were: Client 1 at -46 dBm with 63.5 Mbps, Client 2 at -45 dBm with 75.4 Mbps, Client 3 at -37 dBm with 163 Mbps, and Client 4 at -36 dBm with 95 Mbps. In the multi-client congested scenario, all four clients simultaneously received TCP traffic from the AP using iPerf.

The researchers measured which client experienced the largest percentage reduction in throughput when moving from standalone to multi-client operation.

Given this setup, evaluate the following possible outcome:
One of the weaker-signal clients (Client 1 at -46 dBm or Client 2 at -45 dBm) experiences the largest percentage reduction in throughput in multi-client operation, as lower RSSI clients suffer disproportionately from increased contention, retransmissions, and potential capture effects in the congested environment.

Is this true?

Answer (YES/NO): NO